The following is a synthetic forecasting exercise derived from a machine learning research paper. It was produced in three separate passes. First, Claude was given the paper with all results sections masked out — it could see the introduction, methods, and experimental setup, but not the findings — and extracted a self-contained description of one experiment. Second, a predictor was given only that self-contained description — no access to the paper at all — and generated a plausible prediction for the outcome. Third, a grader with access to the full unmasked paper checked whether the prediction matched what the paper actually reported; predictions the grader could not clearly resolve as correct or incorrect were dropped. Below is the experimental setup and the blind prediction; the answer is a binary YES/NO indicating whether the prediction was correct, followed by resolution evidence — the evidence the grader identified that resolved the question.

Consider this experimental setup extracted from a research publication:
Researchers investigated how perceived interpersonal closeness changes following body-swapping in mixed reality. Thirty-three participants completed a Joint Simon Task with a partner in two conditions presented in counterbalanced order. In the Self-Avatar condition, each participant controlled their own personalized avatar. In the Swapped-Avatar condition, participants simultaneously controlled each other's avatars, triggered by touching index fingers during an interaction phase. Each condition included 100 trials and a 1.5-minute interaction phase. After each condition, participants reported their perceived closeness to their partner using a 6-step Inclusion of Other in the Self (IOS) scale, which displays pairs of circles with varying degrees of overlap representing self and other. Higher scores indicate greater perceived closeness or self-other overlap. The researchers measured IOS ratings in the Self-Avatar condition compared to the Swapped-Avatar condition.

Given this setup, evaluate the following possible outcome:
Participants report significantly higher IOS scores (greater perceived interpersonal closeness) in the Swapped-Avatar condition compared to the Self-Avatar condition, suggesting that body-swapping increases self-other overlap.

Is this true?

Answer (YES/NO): YES